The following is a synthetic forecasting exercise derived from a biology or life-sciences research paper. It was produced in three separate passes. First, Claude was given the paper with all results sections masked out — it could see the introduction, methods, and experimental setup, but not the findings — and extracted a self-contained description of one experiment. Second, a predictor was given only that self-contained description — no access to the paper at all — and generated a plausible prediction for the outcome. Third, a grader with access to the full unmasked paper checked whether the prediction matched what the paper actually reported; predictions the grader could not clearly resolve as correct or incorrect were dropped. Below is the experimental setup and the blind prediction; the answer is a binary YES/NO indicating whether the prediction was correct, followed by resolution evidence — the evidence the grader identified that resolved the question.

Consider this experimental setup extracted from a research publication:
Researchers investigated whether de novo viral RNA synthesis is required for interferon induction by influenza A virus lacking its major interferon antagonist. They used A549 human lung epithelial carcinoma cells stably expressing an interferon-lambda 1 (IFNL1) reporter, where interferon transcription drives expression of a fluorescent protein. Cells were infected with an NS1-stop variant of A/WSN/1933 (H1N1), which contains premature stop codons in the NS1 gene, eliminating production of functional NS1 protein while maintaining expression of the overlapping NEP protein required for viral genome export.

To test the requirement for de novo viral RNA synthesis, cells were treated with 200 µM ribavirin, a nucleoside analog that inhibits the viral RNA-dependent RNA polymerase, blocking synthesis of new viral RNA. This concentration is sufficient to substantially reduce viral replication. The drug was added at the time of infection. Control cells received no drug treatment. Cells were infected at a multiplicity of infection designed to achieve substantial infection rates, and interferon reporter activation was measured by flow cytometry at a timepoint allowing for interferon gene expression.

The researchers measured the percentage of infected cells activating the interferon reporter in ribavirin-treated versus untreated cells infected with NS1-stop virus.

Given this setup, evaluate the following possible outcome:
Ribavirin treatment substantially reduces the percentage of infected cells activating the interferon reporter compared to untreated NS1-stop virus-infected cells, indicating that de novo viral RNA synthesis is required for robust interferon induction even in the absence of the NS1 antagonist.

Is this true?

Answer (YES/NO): YES